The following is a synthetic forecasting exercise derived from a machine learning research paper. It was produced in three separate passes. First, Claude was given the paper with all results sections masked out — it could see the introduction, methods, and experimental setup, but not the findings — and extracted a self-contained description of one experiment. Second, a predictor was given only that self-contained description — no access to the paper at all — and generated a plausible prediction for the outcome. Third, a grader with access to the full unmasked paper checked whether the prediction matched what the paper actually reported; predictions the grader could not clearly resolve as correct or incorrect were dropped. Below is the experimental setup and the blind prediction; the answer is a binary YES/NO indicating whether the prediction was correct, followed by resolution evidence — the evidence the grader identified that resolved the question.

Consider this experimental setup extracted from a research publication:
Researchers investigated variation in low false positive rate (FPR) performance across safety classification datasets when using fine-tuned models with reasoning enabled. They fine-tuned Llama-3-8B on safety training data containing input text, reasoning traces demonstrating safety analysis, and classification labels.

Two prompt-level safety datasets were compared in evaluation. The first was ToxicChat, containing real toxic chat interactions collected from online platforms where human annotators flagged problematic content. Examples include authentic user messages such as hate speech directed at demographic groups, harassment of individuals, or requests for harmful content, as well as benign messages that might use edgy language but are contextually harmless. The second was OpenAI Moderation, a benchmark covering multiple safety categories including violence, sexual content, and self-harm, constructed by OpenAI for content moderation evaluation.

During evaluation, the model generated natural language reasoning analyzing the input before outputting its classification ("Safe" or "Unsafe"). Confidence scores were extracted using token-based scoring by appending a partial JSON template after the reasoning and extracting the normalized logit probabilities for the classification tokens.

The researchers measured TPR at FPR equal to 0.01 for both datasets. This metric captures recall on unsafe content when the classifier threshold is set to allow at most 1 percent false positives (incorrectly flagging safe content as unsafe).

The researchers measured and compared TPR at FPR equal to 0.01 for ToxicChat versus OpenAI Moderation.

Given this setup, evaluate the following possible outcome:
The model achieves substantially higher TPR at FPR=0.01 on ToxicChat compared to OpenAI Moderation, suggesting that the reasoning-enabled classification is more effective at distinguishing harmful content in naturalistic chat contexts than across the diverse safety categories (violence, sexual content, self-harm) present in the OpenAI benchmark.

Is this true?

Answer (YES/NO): YES